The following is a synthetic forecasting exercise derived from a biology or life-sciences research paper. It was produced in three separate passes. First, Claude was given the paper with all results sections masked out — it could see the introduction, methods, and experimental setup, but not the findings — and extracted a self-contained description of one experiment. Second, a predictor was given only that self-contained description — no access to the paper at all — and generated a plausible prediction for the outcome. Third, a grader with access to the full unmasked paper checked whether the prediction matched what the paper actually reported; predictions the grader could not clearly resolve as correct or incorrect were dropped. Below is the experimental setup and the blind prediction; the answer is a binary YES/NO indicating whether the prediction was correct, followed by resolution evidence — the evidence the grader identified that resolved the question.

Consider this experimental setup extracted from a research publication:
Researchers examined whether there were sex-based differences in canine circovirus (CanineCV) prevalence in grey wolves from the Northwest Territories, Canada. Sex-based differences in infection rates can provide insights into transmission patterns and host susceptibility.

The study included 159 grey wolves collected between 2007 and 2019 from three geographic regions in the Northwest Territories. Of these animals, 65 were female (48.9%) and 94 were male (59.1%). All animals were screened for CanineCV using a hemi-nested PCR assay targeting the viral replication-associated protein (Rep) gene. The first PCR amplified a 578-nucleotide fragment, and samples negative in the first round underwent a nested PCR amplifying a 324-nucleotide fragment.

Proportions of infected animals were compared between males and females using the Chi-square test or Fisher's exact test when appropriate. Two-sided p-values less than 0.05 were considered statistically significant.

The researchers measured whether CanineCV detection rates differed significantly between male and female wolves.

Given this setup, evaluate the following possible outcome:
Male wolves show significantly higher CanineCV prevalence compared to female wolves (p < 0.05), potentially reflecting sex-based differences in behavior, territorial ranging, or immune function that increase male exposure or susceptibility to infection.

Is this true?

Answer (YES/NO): NO